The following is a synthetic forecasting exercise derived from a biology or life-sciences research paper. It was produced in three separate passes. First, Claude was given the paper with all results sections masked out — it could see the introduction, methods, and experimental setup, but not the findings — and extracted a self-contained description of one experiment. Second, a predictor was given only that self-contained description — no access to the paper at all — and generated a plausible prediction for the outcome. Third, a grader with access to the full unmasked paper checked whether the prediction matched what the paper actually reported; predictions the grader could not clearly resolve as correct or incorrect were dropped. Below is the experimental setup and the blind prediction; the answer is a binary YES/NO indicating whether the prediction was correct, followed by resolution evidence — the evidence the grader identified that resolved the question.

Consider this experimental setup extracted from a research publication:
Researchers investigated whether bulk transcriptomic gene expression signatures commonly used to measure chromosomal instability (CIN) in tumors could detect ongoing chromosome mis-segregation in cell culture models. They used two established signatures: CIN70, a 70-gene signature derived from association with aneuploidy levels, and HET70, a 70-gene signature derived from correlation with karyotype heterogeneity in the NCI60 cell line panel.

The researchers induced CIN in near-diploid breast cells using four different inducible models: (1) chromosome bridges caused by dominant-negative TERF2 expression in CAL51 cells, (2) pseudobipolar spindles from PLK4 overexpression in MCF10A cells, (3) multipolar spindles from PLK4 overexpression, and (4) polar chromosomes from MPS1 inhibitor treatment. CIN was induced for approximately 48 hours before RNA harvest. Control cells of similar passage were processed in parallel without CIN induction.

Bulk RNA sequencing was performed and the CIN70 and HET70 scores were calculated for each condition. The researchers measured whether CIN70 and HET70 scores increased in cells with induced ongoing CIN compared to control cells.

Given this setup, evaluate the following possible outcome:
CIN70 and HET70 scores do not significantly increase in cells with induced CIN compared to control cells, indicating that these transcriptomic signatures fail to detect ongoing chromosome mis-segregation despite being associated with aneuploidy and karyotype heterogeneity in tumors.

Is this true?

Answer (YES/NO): YES